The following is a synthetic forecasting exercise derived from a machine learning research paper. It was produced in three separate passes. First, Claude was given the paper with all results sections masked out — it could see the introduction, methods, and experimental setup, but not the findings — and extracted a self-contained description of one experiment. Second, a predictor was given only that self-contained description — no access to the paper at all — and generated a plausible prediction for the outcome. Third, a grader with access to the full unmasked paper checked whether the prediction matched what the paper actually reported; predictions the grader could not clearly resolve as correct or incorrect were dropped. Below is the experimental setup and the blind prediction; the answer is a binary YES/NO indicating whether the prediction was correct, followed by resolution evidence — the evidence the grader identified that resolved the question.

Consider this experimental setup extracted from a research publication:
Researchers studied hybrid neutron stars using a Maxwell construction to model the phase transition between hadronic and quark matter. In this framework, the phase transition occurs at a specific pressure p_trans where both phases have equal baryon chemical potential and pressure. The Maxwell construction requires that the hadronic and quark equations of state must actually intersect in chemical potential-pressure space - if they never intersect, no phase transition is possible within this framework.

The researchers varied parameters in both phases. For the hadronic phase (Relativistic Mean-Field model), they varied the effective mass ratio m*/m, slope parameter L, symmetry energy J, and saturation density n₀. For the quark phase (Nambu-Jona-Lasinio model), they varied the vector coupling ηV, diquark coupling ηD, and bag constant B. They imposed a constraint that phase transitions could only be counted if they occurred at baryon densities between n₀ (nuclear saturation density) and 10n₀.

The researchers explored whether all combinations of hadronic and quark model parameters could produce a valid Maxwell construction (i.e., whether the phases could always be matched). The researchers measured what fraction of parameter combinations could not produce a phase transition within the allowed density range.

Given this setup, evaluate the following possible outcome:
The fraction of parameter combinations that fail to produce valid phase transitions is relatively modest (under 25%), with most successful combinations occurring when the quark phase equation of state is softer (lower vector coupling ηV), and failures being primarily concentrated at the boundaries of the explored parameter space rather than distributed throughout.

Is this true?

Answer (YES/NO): NO